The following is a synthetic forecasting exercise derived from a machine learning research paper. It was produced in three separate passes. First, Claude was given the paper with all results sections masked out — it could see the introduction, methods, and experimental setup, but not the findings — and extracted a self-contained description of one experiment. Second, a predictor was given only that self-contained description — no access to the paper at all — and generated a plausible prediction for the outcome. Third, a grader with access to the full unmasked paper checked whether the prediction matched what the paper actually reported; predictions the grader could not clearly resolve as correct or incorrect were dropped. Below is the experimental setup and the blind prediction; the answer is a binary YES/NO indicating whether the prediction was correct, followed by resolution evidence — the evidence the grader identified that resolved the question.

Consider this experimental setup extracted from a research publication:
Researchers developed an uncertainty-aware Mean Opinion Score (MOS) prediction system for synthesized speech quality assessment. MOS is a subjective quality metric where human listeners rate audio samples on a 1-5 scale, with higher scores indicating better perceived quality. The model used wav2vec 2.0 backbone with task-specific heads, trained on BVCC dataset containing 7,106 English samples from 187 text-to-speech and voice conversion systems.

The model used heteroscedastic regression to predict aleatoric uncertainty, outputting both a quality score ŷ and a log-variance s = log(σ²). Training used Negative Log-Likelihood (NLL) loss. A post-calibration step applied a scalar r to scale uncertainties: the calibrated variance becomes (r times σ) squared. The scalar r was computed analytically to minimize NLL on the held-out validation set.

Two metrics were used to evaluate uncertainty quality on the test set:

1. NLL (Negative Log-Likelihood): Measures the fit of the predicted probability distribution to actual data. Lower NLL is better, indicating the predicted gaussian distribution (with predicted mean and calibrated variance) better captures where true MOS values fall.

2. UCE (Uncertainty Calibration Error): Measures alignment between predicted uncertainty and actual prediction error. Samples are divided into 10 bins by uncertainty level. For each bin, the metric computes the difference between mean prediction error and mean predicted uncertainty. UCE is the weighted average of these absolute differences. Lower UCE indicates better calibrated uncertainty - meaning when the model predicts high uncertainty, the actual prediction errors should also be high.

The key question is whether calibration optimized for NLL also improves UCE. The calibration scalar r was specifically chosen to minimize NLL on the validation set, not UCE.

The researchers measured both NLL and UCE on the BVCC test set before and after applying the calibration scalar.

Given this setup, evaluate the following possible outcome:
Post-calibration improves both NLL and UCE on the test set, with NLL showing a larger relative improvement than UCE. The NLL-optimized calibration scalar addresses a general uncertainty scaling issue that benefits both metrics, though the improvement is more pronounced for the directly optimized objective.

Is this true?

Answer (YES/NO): NO